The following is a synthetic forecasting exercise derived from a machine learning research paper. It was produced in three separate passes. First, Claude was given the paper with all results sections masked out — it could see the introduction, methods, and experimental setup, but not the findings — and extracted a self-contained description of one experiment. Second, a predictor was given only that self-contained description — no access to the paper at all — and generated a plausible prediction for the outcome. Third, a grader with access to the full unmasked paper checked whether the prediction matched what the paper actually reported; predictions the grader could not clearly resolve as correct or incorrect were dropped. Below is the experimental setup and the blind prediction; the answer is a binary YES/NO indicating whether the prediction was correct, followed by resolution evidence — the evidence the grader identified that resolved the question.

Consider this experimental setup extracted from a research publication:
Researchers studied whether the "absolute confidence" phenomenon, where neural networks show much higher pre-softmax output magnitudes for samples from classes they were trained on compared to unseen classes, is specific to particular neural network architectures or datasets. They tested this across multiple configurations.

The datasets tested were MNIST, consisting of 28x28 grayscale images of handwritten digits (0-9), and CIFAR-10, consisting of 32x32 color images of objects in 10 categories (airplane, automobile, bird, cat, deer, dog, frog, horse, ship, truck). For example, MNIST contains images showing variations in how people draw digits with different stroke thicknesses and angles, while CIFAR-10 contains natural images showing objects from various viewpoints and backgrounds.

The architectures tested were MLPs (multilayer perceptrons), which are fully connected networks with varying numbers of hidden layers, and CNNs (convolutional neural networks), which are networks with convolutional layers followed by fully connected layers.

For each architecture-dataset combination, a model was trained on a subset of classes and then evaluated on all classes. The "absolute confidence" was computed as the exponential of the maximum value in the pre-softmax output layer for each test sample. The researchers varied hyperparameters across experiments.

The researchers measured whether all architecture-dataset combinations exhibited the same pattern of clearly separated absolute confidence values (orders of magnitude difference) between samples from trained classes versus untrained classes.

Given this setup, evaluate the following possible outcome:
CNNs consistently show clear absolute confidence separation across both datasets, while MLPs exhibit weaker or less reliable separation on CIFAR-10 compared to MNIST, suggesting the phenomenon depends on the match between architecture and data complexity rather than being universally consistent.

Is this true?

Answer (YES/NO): NO